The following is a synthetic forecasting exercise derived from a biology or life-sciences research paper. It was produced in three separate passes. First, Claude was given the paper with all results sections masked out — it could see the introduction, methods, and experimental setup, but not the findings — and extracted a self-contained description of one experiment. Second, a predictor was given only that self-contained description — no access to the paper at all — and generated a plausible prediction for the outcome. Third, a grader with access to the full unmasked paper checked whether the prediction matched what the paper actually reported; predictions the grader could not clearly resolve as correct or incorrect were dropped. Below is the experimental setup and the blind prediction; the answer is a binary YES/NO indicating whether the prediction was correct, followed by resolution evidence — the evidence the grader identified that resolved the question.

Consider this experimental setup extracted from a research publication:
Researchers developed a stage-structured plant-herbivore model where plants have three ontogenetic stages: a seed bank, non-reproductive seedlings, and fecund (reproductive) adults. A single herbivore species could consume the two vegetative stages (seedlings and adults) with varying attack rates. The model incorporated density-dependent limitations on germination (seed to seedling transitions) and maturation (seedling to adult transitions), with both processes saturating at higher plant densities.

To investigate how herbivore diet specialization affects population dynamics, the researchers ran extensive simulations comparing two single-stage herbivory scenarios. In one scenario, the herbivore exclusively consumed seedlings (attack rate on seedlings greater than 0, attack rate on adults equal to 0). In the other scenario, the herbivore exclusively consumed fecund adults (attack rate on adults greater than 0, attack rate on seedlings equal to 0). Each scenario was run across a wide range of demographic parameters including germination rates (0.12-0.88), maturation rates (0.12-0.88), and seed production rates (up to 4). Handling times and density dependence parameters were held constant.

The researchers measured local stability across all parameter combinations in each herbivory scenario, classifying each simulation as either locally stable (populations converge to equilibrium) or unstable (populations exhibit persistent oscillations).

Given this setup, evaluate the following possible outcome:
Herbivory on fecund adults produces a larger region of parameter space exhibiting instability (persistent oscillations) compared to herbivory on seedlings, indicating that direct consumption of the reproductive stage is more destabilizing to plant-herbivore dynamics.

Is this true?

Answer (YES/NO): YES